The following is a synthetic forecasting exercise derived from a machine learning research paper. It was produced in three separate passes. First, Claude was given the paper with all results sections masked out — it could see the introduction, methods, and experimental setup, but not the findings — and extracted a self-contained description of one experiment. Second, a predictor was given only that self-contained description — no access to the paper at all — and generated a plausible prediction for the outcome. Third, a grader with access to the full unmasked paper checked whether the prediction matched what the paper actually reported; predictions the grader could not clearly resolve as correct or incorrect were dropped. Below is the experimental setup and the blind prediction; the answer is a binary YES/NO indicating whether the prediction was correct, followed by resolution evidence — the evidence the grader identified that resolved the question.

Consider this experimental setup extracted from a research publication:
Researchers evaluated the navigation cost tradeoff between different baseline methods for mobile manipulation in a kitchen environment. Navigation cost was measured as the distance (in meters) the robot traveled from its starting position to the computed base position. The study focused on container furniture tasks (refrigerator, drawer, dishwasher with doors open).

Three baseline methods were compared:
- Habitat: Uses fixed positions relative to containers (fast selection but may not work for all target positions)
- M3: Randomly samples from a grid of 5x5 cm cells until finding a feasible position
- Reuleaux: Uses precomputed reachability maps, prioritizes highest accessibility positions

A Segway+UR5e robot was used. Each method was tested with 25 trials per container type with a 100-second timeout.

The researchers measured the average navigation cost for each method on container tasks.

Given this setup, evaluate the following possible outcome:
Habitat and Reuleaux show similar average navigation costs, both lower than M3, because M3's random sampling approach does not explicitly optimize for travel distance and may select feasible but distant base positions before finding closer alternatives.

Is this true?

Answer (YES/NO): NO